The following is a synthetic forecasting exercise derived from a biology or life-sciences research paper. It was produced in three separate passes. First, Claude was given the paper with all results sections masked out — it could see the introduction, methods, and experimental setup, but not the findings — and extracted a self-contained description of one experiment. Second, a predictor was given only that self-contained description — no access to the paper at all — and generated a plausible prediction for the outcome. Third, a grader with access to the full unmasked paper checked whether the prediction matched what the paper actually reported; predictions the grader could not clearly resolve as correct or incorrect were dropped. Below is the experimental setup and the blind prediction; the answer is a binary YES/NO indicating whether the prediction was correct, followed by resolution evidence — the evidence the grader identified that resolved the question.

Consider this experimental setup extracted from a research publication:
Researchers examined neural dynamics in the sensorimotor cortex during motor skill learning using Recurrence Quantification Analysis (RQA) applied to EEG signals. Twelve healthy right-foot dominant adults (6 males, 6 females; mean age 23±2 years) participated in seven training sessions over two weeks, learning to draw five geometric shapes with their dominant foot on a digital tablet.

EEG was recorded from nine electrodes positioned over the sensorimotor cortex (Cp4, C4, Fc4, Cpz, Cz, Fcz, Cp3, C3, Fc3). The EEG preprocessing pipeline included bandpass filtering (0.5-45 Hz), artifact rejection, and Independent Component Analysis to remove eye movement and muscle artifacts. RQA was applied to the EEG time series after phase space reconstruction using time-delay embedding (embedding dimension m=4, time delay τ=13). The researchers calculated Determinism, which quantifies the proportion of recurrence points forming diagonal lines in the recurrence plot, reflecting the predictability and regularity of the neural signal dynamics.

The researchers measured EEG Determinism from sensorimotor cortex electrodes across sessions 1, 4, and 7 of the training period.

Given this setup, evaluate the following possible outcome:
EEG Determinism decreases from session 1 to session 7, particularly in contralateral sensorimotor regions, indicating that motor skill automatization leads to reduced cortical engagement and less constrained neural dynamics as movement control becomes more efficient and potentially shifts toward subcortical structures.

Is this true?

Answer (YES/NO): NO